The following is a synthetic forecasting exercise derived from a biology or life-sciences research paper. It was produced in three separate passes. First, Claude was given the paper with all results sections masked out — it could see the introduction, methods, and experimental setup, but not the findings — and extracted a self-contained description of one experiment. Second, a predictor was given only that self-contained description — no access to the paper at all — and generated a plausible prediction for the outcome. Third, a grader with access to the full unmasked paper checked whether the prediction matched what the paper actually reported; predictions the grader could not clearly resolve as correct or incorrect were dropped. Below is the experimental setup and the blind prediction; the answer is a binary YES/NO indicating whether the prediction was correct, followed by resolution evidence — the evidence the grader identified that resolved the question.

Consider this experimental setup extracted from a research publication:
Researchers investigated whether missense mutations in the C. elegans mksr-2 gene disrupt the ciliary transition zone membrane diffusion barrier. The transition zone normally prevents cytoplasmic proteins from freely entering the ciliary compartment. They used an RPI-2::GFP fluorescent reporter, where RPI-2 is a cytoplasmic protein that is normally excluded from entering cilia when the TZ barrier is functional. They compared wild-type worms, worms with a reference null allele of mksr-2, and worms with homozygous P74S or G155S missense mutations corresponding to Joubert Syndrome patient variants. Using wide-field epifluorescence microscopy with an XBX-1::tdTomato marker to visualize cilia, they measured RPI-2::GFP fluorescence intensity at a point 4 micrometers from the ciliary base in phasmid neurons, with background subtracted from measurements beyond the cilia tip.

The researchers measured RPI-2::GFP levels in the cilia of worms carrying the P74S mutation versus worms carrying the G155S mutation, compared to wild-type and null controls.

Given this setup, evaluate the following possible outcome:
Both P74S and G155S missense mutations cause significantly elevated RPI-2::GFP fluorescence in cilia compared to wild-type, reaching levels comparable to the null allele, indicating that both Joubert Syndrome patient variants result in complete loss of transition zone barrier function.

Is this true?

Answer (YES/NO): NO